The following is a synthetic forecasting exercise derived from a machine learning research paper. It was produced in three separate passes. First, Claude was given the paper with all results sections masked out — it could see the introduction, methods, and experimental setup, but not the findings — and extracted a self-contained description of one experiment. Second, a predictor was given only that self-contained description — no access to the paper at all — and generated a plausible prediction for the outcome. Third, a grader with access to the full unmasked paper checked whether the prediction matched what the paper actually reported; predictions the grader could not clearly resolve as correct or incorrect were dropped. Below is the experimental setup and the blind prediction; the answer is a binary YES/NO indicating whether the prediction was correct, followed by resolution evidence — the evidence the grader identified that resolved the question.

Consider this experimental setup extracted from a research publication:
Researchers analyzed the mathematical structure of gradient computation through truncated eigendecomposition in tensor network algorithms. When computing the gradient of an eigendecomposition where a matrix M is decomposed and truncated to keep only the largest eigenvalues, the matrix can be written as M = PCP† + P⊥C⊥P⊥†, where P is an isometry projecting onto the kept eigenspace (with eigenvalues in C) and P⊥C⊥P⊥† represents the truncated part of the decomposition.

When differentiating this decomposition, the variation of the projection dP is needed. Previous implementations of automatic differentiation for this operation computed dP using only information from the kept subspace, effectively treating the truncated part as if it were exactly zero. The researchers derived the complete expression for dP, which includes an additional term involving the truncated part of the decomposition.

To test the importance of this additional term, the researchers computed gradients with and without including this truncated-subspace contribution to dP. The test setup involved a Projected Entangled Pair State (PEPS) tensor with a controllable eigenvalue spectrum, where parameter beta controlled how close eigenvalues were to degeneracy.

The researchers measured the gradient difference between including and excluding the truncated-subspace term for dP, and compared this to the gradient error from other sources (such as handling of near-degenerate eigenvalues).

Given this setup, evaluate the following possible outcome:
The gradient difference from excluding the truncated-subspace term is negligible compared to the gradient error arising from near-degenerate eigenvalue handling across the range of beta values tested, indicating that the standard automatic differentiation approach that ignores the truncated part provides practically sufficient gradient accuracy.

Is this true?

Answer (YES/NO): NO